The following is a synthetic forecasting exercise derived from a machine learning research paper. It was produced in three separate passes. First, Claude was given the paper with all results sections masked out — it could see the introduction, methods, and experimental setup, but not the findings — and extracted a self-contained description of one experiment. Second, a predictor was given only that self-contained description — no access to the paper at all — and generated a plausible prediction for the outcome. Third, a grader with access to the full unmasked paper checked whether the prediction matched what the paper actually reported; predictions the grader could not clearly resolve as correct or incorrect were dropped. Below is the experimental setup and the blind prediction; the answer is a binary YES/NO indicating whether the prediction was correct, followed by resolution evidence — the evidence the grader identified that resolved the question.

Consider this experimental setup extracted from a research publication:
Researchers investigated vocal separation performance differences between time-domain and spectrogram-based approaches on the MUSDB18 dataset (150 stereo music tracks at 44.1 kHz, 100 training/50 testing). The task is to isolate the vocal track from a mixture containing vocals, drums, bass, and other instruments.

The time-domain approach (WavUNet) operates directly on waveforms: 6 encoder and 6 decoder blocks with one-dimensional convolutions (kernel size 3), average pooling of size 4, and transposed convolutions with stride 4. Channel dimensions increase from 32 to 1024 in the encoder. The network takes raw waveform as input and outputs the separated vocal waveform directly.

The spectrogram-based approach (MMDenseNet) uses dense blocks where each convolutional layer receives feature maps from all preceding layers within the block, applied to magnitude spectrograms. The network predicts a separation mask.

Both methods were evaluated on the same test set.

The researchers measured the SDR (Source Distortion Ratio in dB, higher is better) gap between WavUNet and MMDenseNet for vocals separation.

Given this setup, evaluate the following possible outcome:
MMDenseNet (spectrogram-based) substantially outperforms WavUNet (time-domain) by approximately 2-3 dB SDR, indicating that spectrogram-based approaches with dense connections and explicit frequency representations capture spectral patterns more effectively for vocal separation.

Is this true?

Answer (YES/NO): NO